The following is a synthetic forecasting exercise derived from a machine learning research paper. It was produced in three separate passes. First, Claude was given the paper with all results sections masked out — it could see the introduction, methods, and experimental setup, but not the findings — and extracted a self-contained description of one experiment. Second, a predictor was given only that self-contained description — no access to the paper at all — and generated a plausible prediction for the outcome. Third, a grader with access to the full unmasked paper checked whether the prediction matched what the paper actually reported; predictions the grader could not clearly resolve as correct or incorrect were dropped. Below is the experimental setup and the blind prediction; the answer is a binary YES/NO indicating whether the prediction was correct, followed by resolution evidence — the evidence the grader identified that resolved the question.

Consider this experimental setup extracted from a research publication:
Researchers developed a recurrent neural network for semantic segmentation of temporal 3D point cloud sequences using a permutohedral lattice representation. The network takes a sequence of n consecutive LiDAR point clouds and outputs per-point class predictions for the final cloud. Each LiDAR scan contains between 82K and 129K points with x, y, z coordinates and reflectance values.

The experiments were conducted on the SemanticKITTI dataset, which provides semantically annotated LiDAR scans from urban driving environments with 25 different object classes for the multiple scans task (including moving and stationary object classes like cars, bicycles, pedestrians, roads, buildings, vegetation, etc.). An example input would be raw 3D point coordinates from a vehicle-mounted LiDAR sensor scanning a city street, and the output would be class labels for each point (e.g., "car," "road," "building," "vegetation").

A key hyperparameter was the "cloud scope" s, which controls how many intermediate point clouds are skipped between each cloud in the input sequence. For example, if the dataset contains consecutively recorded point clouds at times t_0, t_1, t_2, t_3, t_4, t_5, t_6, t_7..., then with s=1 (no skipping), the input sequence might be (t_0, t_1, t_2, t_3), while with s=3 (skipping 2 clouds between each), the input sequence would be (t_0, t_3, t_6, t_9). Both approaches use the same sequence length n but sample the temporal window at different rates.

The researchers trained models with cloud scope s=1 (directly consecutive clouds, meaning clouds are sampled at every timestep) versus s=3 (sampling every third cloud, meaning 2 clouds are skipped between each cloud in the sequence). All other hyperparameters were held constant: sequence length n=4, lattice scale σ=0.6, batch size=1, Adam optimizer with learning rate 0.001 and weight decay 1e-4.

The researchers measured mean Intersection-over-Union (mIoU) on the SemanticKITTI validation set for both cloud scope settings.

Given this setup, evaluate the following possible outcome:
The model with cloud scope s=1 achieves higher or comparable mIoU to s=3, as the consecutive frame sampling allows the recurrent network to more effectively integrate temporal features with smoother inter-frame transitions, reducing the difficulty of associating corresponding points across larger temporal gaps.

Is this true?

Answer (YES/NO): NO